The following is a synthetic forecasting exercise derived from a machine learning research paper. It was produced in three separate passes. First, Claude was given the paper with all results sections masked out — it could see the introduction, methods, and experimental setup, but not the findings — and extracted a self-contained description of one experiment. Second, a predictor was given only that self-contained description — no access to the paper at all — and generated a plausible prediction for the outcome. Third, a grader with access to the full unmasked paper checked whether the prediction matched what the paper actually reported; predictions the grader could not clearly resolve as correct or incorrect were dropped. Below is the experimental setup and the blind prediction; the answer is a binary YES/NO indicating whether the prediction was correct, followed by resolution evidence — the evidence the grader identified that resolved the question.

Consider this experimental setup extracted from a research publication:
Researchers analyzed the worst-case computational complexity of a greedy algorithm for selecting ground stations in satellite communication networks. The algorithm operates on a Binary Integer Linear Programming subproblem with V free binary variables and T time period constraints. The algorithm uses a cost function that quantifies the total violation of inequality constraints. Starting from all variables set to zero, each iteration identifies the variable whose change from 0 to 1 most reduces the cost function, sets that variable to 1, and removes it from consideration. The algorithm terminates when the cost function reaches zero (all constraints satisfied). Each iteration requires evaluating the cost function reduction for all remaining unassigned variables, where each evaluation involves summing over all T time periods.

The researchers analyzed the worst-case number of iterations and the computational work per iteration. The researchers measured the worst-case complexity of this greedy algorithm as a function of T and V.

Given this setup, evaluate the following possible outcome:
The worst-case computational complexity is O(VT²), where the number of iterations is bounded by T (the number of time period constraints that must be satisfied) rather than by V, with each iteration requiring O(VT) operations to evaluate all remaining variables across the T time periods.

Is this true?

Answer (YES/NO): NO